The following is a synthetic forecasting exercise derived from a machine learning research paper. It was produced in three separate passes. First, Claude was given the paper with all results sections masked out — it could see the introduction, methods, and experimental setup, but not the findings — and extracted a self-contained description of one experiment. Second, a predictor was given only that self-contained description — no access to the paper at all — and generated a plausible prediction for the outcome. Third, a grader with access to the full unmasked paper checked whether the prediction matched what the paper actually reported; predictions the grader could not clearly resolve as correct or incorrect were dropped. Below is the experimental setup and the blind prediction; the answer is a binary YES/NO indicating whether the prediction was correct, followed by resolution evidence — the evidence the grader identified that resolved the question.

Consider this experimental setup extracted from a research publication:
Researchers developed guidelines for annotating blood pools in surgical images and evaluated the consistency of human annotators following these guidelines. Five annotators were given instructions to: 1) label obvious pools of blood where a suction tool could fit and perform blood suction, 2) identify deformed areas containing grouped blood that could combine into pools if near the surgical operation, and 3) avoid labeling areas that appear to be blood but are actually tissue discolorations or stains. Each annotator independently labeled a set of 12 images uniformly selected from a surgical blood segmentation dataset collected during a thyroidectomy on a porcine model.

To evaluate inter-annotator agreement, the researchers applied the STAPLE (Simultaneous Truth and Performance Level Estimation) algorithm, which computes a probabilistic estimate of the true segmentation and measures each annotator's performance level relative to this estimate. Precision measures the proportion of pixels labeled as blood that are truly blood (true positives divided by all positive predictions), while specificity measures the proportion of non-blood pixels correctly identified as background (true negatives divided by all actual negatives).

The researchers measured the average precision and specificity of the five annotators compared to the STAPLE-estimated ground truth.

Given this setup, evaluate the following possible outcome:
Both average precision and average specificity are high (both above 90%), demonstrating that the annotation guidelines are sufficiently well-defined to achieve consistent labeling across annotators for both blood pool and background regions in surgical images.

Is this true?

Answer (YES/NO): YES